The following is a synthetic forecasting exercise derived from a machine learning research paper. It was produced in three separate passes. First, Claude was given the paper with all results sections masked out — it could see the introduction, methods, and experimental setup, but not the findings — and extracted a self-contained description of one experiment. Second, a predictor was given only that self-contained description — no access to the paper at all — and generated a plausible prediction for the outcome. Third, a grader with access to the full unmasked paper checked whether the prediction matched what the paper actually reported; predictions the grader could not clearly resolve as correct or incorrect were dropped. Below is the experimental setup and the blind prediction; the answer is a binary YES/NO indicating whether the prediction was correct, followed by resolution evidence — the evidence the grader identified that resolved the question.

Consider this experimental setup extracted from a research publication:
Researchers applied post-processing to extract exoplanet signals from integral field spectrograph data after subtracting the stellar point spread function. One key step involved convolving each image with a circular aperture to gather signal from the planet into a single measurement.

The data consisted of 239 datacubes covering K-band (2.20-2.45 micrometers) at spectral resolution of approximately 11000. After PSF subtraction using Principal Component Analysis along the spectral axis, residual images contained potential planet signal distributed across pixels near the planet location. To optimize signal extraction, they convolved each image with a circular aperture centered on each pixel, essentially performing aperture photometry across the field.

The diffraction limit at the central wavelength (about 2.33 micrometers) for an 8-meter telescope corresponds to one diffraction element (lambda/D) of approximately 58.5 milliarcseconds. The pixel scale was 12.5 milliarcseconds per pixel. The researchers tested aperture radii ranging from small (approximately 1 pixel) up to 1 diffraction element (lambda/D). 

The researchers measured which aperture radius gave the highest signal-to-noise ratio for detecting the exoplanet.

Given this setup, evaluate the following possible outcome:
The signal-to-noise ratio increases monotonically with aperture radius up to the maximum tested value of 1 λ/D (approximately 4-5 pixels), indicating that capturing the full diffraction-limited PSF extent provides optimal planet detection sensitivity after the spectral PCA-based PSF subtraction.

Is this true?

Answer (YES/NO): NO